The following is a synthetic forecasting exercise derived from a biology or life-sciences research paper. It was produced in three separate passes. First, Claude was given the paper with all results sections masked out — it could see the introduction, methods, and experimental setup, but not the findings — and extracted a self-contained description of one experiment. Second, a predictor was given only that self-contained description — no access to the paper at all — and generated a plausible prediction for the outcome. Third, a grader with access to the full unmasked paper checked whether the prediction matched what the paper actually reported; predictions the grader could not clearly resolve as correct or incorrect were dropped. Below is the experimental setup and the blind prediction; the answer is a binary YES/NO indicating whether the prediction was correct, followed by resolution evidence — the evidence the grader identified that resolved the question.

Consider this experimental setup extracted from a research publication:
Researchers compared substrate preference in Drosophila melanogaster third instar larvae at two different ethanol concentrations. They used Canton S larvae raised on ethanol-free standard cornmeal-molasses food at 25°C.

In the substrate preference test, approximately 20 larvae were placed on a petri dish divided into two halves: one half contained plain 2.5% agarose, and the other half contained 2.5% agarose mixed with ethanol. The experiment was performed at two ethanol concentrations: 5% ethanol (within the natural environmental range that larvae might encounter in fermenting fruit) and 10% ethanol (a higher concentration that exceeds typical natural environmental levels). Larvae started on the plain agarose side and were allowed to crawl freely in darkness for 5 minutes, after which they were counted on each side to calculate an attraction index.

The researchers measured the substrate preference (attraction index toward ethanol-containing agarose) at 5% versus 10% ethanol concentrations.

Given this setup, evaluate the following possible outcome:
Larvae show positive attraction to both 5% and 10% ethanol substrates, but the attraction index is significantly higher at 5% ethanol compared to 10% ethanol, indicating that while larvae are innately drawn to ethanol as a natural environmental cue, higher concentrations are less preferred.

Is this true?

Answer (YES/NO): NO